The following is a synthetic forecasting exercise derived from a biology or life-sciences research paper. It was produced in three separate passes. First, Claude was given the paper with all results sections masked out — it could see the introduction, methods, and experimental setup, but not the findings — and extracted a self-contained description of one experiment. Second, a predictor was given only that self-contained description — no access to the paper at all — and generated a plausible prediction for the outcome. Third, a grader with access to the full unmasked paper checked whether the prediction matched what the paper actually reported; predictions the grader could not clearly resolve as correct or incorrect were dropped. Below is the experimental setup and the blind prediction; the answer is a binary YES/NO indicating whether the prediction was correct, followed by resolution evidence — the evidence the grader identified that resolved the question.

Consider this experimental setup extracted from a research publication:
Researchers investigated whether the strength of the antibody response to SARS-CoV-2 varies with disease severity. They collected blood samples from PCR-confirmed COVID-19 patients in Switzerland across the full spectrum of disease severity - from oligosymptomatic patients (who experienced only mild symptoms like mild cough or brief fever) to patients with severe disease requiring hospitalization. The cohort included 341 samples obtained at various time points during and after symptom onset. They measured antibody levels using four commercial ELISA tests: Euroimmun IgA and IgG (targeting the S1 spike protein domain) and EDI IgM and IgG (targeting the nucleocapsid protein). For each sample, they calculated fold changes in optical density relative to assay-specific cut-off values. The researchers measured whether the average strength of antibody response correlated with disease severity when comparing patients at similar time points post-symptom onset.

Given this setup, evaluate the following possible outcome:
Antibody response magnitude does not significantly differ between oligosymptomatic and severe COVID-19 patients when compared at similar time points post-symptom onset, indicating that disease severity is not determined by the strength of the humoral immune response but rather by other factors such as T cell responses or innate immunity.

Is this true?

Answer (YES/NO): NO